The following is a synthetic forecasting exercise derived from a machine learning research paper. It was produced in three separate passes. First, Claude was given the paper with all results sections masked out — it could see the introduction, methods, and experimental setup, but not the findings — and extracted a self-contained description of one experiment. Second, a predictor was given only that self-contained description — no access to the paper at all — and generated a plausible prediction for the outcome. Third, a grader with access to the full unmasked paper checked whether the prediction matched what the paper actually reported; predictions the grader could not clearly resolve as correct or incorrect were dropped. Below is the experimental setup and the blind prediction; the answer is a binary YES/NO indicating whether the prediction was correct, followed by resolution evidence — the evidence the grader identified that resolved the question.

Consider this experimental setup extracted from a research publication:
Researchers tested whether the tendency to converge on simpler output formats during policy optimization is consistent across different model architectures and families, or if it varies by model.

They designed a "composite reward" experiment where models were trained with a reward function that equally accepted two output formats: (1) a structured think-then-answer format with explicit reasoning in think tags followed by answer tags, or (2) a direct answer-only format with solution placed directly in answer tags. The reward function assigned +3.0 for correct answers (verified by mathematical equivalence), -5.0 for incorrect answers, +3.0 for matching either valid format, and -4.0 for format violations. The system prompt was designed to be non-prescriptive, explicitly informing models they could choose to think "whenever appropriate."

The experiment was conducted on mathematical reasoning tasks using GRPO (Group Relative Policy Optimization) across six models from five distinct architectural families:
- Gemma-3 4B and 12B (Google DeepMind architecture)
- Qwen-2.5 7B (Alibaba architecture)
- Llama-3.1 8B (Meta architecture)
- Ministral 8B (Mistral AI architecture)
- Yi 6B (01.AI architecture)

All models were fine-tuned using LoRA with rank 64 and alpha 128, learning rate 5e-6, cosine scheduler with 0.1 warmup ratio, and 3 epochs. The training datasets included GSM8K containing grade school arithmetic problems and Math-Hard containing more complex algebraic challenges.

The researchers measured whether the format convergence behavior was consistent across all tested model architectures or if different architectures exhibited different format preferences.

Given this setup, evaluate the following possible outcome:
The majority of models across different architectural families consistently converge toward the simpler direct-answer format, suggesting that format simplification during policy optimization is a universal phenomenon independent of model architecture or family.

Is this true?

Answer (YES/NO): YES